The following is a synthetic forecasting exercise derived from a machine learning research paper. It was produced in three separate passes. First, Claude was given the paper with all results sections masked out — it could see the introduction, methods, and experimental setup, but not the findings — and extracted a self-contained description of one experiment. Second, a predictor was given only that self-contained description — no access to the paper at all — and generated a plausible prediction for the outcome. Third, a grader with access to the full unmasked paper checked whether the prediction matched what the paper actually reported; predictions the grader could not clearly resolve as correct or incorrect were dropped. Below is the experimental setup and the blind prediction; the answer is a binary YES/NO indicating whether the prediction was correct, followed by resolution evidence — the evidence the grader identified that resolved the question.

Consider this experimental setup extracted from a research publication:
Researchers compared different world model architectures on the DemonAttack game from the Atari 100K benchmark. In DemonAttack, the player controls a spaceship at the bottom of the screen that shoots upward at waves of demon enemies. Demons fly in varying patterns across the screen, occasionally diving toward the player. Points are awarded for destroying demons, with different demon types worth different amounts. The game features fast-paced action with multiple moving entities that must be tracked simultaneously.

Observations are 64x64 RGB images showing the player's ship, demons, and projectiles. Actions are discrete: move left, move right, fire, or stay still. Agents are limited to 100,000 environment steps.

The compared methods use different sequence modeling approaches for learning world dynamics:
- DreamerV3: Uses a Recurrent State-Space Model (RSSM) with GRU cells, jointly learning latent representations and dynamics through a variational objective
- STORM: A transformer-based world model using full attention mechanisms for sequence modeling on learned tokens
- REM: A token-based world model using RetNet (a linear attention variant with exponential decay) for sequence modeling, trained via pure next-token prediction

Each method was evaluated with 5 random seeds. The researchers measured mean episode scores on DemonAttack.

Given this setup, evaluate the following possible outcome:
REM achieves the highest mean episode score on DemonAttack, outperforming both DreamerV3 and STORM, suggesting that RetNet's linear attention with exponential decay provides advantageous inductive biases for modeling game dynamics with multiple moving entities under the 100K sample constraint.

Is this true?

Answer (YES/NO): YES